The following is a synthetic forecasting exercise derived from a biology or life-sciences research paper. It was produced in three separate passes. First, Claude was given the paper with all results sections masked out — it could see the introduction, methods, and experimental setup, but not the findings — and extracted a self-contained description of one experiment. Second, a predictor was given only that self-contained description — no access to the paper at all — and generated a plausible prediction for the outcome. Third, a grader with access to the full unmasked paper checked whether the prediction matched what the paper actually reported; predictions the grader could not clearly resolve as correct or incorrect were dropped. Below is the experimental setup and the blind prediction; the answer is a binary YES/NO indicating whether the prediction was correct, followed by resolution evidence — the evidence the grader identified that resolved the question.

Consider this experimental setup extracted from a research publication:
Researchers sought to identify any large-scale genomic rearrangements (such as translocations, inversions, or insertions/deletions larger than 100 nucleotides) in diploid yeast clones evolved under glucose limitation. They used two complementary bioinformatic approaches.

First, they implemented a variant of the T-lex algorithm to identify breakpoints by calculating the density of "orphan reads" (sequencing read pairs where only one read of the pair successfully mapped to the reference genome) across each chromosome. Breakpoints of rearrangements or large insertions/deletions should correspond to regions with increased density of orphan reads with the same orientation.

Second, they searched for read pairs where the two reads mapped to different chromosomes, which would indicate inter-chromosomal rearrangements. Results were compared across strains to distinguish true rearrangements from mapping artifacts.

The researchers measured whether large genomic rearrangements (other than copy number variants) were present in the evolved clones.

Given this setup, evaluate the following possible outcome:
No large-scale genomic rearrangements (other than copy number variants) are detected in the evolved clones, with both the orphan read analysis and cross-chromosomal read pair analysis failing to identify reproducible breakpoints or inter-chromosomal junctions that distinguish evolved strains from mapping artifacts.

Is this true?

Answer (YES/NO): YES